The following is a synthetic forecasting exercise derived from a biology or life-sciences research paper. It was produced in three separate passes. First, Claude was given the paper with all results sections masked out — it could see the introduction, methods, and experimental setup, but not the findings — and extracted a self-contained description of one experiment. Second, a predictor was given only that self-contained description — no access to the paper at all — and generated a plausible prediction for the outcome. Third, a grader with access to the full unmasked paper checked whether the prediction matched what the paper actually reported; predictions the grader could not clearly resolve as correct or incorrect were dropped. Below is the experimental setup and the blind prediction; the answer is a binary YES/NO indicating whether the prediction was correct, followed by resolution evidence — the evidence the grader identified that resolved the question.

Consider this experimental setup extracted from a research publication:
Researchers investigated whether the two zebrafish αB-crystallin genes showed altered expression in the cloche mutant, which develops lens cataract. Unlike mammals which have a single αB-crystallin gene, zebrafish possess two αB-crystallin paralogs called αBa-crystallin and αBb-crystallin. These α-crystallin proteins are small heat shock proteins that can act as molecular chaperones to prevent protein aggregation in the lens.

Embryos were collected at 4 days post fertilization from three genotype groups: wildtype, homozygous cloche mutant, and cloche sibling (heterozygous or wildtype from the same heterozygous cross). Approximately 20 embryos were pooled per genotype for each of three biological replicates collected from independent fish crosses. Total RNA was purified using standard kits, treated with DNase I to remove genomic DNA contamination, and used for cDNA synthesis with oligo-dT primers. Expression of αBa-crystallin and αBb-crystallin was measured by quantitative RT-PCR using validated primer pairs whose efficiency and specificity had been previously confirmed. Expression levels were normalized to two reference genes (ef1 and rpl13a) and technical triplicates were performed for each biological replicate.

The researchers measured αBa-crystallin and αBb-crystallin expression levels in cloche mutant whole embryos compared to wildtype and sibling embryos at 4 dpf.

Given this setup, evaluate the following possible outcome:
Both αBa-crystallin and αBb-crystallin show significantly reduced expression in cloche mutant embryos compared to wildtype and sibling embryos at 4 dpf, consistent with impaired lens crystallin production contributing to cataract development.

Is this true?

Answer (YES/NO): NO